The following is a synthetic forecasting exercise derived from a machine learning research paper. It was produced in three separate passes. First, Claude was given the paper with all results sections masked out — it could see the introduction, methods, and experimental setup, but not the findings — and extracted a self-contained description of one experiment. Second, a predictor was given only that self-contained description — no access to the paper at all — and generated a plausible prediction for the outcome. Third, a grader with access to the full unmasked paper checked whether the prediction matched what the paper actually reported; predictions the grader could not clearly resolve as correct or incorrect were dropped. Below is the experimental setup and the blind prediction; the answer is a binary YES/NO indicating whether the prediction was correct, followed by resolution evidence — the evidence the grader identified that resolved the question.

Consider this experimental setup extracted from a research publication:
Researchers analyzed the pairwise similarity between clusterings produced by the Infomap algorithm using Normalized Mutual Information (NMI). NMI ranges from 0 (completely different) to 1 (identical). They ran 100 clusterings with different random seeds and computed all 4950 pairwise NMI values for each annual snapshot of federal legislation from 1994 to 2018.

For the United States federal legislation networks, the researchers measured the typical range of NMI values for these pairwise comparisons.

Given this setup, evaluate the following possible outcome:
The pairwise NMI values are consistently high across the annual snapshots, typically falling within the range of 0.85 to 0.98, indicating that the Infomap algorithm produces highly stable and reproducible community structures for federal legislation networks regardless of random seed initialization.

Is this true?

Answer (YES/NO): NO